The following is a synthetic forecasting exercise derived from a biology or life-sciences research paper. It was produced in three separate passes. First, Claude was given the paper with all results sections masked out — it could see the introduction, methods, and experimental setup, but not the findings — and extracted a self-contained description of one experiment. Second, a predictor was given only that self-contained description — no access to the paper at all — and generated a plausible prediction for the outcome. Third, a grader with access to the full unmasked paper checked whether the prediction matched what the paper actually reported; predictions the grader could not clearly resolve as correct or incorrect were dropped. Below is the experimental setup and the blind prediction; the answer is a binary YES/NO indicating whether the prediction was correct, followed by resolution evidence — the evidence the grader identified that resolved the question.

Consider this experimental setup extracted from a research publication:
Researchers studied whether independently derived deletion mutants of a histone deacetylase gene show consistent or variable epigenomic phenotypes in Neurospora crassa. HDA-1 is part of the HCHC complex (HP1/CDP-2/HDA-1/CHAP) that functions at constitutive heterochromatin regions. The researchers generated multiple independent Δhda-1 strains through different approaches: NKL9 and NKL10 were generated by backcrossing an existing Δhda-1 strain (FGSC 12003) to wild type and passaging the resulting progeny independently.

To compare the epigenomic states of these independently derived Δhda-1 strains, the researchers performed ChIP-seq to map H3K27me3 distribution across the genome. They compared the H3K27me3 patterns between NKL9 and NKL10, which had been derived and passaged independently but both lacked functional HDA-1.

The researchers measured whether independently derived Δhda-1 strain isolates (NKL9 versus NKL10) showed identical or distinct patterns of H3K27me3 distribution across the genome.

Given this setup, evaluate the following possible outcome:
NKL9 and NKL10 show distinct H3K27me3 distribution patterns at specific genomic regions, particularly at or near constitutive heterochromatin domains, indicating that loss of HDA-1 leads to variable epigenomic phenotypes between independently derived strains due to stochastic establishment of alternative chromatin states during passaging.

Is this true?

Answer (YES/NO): YES